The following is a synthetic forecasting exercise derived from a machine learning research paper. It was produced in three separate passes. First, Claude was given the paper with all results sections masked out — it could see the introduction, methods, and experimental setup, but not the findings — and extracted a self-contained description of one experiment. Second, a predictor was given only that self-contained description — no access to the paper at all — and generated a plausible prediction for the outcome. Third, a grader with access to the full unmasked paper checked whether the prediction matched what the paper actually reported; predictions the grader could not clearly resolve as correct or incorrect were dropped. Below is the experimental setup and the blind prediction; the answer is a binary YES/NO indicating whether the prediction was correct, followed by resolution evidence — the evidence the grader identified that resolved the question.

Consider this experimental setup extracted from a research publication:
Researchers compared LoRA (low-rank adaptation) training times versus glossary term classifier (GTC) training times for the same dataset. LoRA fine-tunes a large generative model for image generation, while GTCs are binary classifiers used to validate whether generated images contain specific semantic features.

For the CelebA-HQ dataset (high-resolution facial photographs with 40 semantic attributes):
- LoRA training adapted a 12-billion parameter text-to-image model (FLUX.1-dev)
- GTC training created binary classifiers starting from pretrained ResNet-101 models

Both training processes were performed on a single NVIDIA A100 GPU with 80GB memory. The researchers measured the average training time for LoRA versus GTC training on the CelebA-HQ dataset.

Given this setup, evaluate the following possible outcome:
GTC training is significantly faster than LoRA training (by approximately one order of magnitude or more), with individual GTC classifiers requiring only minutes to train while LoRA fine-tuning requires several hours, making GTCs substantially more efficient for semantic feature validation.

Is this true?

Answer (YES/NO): NO